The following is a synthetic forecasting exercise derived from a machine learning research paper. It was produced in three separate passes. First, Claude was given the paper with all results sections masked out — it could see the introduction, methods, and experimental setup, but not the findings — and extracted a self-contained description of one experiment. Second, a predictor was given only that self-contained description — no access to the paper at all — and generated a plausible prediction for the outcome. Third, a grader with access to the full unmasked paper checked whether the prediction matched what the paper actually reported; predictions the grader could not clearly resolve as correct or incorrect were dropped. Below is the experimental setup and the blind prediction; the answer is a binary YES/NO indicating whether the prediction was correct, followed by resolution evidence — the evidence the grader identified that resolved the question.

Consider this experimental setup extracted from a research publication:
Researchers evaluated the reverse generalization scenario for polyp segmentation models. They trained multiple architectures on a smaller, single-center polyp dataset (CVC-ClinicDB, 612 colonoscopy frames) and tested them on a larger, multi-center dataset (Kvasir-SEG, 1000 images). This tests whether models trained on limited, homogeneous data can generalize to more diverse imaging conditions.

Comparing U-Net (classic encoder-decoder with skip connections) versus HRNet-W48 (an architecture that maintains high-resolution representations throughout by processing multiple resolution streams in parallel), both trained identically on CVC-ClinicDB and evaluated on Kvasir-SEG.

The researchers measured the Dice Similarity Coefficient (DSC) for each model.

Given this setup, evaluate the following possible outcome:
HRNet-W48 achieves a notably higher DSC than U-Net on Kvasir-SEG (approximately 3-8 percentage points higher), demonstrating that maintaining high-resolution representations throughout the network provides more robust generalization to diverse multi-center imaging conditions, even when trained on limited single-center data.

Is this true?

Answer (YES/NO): NO